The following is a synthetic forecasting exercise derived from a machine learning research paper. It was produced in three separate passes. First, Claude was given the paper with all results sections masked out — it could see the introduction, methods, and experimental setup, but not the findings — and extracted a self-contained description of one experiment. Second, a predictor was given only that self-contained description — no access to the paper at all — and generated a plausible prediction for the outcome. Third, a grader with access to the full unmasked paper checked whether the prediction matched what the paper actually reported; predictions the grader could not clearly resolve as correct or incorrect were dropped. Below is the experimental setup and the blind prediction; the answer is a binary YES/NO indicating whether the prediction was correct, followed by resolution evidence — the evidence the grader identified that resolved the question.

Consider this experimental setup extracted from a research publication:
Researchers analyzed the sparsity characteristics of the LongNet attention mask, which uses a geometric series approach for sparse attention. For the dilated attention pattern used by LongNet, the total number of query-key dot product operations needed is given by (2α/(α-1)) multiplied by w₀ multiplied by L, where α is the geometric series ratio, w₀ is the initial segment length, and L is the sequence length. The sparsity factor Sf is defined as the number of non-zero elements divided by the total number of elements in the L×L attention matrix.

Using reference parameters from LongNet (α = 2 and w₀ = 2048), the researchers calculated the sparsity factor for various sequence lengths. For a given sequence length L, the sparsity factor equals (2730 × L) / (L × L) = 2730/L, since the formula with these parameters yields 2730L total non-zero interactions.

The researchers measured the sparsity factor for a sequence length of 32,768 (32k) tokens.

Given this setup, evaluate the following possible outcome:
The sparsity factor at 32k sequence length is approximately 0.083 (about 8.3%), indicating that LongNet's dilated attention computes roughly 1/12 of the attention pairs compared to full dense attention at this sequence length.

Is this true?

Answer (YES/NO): NO